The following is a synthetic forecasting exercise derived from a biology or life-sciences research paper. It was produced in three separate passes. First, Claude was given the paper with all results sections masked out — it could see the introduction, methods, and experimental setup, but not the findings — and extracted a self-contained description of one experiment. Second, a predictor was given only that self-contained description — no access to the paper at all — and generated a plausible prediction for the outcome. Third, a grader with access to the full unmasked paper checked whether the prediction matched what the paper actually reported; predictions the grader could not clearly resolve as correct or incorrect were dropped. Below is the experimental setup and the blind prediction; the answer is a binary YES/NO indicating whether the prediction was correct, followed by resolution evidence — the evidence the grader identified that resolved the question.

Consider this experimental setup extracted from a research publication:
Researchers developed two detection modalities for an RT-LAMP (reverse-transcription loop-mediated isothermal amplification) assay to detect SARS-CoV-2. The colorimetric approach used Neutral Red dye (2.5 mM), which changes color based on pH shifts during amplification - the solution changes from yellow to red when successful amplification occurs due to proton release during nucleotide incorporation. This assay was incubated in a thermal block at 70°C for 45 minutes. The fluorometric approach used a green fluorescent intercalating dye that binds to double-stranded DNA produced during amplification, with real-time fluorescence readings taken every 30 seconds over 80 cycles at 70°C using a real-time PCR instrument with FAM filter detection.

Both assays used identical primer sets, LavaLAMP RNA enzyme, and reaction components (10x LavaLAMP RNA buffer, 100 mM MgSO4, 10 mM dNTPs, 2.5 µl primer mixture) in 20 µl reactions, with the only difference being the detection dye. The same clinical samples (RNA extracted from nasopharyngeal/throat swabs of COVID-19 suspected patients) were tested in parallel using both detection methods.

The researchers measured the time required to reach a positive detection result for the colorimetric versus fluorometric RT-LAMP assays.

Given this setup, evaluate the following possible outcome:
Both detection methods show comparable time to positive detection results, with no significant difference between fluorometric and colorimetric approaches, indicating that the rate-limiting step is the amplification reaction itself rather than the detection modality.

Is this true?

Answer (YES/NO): NO